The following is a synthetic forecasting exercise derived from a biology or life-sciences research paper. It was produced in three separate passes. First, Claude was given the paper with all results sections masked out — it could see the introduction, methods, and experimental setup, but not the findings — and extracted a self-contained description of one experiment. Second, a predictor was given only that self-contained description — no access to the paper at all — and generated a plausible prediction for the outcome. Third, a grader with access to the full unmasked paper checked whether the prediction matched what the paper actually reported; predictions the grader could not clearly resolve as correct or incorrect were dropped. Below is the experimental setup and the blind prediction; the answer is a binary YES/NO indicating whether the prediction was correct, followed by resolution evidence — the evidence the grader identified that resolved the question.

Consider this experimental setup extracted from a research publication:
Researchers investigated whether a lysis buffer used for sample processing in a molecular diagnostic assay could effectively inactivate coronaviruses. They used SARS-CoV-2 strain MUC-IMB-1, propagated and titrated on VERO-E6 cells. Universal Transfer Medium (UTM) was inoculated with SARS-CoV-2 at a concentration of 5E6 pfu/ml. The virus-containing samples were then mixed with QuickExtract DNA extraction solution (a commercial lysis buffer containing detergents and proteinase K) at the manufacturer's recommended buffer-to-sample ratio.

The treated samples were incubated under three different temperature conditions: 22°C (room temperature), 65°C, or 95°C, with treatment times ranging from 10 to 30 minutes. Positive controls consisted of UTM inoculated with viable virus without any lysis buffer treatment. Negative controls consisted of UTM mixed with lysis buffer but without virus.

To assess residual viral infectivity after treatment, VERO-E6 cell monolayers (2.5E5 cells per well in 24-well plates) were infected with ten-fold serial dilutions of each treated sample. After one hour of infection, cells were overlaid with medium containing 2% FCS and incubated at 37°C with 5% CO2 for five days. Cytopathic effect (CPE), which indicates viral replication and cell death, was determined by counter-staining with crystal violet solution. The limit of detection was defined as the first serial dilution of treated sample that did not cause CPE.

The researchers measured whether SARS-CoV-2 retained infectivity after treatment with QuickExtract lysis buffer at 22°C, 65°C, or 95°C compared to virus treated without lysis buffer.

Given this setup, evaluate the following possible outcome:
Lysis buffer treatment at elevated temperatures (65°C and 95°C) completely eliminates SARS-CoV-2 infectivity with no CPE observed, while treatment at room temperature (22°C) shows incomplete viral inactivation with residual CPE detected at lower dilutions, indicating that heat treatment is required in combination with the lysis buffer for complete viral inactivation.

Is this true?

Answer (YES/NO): YES